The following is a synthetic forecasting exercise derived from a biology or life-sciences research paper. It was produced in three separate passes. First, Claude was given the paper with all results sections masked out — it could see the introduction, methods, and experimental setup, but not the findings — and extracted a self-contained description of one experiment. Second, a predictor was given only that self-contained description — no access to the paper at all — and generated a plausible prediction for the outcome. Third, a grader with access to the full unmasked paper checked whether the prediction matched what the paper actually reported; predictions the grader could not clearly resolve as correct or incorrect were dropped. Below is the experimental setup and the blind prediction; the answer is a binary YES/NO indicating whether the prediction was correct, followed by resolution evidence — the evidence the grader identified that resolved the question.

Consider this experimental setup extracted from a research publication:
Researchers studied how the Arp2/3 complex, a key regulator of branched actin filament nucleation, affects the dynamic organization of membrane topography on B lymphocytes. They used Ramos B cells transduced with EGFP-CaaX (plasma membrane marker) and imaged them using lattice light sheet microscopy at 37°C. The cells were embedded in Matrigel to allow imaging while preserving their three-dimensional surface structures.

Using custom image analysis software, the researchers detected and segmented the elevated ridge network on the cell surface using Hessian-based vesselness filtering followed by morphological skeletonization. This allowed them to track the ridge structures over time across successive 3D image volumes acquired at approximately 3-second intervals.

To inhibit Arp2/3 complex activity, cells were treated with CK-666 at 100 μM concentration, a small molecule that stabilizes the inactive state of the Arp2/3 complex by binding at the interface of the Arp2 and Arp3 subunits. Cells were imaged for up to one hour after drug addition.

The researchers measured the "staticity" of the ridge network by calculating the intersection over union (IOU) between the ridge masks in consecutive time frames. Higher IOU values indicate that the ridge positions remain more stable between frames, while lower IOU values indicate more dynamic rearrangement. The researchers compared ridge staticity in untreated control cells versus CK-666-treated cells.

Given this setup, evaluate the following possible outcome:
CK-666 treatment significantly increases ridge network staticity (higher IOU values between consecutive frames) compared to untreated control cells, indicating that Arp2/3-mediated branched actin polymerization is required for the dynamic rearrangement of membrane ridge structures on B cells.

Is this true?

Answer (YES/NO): YES